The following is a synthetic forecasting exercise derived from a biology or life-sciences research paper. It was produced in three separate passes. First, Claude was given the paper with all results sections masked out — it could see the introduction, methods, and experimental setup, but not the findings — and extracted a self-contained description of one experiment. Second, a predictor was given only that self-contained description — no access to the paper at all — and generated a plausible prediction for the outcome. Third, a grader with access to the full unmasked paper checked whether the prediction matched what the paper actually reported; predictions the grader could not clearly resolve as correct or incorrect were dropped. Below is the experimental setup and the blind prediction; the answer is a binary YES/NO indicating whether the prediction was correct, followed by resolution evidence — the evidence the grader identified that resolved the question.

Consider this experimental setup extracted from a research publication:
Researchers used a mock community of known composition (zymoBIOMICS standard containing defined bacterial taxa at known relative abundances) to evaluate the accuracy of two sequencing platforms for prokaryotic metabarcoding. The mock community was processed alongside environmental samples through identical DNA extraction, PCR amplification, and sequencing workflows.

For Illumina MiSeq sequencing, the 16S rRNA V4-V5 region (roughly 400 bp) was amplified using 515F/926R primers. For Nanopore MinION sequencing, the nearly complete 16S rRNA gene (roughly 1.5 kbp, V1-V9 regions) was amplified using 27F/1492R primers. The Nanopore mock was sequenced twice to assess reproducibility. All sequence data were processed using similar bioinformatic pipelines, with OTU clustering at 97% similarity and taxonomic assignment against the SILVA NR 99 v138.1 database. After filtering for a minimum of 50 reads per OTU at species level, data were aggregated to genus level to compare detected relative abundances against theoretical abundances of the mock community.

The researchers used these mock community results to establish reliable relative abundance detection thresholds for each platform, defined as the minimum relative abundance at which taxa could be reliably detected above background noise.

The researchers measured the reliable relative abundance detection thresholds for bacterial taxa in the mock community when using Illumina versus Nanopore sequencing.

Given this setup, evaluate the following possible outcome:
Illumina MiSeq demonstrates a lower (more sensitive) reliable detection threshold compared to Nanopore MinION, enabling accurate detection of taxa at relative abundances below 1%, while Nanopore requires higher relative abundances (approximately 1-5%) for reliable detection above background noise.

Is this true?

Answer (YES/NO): NO